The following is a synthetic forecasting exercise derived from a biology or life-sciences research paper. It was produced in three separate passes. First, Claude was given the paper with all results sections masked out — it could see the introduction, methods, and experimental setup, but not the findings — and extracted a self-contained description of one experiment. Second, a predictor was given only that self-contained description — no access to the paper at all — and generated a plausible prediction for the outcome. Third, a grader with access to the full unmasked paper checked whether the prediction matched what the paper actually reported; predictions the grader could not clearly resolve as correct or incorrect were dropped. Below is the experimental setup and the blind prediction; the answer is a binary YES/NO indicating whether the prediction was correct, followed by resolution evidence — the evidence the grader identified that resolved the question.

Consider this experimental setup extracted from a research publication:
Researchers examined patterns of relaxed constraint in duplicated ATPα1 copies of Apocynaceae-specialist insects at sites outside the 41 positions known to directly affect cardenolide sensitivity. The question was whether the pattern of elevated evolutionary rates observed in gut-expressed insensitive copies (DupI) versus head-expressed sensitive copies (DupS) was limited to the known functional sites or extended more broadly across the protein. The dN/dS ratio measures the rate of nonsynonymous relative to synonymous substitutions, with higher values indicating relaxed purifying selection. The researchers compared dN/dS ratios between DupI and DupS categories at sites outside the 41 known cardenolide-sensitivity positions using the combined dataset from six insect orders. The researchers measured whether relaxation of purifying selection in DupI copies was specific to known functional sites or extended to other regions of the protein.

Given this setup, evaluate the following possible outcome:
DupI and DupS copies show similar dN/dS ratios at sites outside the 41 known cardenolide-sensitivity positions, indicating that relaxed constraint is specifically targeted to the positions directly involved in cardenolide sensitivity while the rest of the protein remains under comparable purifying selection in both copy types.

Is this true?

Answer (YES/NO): NO